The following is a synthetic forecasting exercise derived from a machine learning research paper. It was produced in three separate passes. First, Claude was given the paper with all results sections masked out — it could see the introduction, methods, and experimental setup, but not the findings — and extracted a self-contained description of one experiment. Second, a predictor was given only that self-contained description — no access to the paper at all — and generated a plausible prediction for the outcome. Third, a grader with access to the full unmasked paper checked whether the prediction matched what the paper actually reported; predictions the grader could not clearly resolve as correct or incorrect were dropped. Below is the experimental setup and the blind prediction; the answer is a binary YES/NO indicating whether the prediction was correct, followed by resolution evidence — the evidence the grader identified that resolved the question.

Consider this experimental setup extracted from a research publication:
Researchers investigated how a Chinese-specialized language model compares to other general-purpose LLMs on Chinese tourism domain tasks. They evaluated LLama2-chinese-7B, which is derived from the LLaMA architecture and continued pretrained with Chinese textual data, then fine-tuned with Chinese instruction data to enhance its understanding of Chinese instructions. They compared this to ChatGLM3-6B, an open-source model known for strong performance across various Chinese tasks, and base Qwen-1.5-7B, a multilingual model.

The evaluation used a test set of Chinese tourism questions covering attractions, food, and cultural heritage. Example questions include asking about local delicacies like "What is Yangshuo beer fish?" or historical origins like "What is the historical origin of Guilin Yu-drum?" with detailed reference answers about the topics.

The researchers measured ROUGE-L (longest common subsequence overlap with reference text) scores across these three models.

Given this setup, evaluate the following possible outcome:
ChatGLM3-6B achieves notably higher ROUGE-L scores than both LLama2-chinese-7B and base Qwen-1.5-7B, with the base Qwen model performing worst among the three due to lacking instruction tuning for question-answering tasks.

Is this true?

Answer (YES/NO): NO